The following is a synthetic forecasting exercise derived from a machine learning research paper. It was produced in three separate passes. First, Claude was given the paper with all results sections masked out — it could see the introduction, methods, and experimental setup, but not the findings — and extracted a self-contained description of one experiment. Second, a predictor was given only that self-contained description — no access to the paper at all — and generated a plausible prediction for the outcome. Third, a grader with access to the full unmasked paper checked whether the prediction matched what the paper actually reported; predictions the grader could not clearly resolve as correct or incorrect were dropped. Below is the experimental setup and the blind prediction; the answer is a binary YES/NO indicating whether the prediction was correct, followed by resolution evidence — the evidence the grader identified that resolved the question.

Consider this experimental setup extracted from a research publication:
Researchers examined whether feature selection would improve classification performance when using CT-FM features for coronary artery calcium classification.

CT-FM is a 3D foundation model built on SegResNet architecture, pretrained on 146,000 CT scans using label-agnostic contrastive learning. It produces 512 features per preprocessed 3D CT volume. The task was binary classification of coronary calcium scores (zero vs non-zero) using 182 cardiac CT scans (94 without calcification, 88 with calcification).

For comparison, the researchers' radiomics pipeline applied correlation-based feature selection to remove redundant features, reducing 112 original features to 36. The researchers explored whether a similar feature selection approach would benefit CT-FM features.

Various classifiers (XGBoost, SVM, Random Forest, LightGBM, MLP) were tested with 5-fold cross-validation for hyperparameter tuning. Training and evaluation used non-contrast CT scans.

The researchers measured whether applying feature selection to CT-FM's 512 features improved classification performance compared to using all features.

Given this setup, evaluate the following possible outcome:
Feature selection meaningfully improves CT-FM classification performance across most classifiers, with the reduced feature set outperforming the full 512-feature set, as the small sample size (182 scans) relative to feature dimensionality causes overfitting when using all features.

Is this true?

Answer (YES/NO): NO